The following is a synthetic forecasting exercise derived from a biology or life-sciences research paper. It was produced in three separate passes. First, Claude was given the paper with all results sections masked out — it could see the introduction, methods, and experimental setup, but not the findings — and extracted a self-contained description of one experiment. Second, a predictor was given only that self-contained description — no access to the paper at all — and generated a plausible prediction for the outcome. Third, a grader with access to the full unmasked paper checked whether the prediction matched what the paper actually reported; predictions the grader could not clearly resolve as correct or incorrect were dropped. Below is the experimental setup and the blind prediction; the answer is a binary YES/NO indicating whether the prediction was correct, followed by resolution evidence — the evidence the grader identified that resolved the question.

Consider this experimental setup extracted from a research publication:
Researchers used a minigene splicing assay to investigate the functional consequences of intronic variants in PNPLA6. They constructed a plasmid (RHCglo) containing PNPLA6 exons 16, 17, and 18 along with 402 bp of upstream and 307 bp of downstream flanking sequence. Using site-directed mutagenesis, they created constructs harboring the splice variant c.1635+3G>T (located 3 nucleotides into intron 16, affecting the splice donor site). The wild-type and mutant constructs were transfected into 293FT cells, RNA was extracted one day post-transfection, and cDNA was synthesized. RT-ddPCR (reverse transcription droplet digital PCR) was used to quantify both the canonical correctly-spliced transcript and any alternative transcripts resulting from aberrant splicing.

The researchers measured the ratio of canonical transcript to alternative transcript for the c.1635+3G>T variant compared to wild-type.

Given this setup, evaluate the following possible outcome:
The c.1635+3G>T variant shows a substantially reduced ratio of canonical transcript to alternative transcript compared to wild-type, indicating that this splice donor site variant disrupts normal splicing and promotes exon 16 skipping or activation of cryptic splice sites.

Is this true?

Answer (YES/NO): YES